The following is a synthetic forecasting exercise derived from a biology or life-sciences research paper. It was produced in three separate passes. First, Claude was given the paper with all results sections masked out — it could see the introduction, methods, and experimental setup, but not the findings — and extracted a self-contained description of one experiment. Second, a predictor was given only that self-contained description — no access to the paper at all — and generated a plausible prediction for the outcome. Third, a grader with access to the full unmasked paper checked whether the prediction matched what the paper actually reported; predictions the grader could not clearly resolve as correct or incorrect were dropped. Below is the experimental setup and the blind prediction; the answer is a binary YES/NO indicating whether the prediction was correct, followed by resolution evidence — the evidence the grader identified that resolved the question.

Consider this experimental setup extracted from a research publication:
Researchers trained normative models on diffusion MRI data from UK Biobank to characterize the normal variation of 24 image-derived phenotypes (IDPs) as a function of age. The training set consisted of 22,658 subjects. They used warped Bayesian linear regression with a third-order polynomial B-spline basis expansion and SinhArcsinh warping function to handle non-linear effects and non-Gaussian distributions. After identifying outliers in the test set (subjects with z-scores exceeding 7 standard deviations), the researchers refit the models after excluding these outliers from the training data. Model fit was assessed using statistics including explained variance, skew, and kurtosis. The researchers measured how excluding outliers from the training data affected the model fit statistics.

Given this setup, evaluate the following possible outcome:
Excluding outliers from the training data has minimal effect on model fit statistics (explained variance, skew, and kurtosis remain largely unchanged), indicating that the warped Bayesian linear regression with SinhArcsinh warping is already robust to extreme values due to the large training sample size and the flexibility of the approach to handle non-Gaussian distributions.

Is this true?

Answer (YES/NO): YES